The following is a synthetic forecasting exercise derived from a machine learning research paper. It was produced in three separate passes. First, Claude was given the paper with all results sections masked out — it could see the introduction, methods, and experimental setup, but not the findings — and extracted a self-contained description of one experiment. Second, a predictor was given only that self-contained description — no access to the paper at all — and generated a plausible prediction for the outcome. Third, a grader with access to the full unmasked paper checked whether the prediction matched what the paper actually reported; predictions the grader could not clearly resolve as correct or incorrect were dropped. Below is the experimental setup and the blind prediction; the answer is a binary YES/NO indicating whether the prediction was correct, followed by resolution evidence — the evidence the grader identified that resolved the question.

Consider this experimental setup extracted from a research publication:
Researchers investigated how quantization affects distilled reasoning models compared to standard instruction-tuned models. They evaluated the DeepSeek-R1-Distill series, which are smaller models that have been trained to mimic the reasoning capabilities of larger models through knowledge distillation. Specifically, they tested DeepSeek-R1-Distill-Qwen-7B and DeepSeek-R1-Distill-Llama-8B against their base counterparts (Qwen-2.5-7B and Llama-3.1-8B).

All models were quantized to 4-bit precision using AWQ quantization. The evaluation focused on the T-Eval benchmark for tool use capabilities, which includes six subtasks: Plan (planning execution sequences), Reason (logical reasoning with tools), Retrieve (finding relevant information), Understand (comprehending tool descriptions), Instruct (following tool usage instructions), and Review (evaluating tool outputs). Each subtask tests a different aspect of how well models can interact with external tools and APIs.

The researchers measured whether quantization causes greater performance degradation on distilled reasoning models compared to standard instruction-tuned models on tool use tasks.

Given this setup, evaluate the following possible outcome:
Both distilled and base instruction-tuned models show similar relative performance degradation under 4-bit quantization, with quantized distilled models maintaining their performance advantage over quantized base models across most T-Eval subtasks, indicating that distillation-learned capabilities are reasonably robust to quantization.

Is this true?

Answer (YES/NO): NO